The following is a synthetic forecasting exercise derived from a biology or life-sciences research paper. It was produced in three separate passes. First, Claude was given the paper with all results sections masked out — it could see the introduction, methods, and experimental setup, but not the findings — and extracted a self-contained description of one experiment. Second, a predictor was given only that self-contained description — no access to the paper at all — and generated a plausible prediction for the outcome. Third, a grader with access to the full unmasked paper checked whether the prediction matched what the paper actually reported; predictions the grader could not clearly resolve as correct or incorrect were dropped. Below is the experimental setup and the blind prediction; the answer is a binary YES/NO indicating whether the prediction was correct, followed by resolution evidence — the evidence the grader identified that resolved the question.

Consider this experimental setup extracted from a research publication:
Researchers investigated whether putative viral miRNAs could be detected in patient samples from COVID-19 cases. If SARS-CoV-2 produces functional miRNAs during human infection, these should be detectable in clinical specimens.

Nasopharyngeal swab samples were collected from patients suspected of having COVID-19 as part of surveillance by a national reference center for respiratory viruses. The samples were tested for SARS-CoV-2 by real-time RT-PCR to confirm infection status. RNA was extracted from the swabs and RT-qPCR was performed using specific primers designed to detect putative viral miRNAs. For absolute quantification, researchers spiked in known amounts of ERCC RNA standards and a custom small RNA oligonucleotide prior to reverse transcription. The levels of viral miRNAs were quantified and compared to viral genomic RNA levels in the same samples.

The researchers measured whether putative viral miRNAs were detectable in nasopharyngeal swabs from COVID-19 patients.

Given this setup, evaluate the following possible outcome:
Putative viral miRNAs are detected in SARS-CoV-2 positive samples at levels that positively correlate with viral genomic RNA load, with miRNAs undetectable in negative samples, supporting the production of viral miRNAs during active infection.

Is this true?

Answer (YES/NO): YES